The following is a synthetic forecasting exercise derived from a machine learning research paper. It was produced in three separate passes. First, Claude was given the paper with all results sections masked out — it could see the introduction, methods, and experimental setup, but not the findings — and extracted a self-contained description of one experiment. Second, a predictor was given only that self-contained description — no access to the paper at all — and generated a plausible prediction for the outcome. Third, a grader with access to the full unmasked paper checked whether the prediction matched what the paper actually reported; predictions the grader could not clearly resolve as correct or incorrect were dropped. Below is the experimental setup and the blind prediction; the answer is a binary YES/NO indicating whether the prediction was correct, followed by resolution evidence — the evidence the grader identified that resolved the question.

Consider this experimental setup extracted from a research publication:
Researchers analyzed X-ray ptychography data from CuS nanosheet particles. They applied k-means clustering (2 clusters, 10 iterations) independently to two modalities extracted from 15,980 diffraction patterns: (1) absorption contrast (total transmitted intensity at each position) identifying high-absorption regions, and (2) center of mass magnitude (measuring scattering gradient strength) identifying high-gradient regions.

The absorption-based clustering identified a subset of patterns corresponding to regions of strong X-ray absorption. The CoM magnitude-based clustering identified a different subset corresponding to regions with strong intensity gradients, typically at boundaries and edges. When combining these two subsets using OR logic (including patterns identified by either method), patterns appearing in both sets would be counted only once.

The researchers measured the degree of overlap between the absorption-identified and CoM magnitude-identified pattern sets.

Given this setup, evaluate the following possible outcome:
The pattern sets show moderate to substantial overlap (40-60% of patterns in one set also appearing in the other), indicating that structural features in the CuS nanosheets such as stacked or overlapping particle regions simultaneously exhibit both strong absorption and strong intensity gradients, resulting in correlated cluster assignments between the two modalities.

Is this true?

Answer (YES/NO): NO